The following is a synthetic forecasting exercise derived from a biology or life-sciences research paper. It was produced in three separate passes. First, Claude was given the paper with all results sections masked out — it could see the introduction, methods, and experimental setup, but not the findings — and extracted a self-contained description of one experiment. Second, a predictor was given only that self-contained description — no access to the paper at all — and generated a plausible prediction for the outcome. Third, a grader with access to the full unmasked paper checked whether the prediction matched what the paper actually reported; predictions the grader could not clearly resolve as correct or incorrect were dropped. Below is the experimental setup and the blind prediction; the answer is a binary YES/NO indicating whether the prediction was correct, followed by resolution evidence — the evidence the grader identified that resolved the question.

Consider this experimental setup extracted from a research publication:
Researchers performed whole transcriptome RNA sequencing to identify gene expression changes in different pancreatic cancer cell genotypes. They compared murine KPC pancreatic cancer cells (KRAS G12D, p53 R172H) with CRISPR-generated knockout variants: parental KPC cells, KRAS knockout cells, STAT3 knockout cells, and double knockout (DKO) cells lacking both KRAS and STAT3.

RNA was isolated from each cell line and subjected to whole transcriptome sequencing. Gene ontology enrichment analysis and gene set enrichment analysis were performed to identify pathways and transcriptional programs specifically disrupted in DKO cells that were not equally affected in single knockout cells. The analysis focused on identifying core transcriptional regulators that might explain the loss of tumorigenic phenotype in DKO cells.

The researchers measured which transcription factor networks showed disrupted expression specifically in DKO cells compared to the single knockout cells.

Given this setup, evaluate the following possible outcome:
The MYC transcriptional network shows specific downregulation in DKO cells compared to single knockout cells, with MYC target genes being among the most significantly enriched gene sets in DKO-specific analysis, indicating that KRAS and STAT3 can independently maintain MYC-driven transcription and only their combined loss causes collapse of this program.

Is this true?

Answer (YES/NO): NO